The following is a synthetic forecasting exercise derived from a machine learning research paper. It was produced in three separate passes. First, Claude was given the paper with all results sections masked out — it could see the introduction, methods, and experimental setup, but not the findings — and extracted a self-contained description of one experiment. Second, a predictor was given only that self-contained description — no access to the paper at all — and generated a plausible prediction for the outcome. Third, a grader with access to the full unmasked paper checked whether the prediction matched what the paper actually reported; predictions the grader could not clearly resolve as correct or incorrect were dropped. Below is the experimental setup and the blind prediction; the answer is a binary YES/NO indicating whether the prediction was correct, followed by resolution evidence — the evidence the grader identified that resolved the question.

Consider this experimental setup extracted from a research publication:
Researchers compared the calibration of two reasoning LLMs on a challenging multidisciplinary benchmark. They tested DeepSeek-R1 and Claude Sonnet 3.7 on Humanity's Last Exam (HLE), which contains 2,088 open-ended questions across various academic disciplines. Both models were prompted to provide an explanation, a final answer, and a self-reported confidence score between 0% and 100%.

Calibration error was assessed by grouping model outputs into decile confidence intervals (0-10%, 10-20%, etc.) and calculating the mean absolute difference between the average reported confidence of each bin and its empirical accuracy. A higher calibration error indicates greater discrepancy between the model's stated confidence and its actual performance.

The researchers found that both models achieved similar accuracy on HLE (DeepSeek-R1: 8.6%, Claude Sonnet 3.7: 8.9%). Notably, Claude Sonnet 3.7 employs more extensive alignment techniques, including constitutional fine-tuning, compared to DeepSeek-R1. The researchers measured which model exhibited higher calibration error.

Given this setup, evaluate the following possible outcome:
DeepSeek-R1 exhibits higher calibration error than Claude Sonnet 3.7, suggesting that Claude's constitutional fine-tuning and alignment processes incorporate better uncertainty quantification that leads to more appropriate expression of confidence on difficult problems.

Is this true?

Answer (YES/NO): NO